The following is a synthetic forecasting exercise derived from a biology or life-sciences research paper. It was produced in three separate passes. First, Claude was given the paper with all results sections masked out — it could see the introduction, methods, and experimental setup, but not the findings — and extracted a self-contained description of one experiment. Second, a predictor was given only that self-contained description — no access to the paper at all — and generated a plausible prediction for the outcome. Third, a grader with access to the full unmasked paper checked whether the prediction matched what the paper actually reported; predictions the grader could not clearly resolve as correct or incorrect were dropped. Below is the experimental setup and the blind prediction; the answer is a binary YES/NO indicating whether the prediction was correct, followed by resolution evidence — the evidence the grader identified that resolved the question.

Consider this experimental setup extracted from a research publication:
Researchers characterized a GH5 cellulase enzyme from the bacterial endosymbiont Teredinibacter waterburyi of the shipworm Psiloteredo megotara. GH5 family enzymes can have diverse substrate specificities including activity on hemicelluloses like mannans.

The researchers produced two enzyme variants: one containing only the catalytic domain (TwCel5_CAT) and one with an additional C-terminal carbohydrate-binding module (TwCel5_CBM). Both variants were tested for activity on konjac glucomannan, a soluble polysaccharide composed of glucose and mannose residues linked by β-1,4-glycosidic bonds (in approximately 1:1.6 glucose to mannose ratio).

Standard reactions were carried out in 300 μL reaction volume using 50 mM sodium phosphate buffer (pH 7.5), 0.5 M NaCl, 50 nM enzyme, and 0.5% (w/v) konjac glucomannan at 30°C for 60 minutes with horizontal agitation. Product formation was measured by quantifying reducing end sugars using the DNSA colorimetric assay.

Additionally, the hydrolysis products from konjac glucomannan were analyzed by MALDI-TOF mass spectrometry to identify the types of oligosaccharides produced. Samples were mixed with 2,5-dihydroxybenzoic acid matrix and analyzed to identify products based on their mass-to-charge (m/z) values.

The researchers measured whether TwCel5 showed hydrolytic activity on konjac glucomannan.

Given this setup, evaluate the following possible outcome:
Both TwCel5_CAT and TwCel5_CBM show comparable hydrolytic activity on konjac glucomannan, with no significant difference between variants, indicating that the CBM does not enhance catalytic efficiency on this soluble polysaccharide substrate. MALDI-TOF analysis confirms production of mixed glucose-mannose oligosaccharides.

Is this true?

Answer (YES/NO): NO